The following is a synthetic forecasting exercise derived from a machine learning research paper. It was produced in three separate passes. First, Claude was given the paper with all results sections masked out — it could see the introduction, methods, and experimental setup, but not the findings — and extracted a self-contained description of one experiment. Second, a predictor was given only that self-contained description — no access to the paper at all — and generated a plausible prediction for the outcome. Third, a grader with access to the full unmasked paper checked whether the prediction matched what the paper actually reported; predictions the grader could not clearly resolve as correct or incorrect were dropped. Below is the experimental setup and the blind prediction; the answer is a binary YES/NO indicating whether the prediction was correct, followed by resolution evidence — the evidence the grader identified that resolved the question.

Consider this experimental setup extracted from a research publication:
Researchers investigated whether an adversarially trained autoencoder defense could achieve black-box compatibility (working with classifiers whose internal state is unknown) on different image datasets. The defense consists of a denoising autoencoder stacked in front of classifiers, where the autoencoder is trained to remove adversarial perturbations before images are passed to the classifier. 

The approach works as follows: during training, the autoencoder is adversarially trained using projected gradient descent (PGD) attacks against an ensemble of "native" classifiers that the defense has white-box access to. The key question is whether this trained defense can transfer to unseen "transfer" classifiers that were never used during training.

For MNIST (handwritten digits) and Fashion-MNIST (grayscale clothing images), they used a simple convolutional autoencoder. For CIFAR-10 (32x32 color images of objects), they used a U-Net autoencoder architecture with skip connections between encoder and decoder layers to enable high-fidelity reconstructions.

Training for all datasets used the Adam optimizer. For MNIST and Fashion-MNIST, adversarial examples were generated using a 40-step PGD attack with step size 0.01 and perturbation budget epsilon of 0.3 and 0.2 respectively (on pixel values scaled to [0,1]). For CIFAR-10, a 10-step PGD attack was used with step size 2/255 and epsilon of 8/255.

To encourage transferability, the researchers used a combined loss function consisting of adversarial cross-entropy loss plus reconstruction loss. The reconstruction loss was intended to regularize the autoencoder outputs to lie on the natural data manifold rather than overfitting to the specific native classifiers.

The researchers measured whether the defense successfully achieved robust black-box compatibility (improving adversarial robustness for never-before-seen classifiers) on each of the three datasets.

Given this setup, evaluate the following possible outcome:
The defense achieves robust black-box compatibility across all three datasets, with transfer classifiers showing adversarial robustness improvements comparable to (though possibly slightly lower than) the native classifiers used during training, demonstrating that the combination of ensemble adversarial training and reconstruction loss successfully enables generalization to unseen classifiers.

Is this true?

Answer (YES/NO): NO